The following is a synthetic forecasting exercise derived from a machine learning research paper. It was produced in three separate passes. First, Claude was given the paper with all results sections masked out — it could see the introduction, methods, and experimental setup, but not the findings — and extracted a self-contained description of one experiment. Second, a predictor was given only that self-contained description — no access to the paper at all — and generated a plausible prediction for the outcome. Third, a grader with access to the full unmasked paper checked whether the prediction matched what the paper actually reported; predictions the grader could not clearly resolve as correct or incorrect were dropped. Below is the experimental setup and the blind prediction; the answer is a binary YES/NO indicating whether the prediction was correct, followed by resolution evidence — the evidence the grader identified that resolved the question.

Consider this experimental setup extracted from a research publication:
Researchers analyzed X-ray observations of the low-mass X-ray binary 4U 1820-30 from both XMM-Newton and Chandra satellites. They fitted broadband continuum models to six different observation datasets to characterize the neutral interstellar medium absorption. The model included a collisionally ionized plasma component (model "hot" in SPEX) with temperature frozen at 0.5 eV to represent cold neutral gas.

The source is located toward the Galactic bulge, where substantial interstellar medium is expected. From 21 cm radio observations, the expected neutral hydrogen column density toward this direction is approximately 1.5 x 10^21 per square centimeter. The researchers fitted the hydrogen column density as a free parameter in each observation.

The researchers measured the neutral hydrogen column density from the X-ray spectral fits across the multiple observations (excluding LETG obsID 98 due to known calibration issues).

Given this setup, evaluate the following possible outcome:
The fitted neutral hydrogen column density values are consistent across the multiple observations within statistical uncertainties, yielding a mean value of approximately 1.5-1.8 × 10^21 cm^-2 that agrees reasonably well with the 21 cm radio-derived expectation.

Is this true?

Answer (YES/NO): NO